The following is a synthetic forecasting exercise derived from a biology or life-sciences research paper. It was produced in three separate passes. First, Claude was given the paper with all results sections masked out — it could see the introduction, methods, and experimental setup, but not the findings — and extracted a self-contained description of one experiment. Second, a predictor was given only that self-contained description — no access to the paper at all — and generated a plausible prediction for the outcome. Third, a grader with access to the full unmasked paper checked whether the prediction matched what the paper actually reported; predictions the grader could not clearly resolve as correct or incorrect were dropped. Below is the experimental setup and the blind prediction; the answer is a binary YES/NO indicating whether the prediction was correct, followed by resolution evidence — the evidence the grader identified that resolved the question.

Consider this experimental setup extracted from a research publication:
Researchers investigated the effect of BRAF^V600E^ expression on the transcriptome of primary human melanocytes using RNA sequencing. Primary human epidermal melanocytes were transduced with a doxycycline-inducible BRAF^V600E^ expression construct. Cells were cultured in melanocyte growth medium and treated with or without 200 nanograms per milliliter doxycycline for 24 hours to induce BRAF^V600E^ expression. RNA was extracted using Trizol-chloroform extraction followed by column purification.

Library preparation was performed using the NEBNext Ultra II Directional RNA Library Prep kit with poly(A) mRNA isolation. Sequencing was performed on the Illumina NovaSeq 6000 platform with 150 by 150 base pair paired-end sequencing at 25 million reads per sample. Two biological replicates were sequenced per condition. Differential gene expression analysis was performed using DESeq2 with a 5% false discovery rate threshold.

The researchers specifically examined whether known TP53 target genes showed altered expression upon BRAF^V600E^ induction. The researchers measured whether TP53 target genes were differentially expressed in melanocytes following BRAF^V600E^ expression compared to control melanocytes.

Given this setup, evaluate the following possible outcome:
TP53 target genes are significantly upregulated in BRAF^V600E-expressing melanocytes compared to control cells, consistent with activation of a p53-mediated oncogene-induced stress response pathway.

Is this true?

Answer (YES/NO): NO